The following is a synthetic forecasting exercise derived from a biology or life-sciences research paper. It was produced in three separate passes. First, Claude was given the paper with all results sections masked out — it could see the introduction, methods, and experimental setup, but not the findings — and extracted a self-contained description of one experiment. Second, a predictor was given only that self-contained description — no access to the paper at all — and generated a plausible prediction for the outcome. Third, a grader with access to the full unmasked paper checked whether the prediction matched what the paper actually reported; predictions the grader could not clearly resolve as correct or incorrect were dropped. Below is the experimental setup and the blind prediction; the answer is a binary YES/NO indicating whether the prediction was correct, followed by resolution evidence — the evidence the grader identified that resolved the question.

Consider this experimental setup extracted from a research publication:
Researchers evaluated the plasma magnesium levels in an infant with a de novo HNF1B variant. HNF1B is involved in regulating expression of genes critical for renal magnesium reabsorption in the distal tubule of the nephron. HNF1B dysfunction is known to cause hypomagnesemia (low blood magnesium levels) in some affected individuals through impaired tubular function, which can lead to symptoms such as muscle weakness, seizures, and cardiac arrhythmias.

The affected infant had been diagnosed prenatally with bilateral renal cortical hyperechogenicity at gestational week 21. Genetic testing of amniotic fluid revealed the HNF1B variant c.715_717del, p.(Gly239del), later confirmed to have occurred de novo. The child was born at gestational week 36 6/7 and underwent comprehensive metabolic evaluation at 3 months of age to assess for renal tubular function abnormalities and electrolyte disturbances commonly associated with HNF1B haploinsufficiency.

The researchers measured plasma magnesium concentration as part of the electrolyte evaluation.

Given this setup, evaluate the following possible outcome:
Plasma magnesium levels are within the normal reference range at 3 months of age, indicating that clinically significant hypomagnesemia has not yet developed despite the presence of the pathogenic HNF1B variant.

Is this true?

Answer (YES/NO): YES